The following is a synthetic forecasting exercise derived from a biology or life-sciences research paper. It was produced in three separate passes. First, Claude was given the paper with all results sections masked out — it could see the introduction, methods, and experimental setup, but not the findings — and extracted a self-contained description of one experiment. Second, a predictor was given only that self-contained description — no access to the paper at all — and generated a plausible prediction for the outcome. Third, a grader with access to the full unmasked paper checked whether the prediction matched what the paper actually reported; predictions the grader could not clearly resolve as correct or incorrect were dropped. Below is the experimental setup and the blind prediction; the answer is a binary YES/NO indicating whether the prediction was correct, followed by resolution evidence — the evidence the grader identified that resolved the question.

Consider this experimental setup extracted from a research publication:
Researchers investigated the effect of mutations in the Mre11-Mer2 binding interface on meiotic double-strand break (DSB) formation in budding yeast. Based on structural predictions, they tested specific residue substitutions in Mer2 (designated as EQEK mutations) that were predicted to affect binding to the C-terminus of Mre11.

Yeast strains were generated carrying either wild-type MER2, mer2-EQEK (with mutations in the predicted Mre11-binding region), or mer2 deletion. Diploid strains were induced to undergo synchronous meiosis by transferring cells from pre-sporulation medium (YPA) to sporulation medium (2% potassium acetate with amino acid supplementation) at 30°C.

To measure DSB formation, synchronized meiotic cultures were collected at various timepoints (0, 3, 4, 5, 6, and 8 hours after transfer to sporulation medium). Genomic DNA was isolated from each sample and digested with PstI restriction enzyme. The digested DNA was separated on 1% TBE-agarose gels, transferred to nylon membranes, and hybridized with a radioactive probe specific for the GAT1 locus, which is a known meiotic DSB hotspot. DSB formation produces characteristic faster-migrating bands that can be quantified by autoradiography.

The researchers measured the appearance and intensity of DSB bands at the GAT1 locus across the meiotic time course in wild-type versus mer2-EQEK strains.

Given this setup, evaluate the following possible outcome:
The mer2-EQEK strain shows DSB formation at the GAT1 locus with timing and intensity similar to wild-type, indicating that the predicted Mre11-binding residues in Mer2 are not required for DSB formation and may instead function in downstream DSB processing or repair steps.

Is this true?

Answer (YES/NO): NO